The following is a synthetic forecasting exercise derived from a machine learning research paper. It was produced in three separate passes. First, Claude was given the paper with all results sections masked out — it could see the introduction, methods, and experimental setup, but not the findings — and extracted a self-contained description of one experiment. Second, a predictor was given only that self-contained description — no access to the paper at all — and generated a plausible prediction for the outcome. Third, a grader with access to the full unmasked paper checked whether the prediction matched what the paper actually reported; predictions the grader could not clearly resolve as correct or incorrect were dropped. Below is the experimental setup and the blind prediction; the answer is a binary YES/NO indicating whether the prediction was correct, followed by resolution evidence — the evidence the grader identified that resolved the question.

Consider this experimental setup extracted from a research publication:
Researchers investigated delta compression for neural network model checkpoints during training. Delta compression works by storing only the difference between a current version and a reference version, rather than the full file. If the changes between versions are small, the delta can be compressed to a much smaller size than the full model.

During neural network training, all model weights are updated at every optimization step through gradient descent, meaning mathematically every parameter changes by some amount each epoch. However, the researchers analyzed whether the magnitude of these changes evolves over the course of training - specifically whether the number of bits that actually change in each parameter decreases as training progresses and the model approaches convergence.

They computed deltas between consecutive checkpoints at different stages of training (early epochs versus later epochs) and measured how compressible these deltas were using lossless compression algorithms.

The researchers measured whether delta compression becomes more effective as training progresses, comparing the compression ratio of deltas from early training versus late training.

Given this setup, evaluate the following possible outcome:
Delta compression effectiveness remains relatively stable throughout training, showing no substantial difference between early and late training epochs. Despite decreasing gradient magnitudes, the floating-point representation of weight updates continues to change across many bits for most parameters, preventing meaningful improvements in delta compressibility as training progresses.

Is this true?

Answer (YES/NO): NO